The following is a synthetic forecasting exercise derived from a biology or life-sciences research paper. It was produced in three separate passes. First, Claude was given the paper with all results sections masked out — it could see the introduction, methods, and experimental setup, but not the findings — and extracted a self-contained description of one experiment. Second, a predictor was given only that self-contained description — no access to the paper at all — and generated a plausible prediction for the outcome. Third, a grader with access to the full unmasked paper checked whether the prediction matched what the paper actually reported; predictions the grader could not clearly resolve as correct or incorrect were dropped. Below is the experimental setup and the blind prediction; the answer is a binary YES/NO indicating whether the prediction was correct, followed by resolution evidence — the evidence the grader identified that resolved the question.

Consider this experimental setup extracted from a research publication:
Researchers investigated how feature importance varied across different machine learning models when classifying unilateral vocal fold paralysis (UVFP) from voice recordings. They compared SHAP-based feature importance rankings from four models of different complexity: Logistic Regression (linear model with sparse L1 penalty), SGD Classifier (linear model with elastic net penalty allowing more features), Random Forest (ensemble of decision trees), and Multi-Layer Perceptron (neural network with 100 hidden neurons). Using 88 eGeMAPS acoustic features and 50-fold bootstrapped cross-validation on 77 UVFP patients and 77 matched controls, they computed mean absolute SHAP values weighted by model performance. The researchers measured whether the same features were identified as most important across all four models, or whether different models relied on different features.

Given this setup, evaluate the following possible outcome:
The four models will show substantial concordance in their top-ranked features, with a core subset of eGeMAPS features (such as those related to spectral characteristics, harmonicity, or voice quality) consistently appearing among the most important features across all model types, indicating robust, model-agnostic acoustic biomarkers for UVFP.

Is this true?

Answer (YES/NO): NO